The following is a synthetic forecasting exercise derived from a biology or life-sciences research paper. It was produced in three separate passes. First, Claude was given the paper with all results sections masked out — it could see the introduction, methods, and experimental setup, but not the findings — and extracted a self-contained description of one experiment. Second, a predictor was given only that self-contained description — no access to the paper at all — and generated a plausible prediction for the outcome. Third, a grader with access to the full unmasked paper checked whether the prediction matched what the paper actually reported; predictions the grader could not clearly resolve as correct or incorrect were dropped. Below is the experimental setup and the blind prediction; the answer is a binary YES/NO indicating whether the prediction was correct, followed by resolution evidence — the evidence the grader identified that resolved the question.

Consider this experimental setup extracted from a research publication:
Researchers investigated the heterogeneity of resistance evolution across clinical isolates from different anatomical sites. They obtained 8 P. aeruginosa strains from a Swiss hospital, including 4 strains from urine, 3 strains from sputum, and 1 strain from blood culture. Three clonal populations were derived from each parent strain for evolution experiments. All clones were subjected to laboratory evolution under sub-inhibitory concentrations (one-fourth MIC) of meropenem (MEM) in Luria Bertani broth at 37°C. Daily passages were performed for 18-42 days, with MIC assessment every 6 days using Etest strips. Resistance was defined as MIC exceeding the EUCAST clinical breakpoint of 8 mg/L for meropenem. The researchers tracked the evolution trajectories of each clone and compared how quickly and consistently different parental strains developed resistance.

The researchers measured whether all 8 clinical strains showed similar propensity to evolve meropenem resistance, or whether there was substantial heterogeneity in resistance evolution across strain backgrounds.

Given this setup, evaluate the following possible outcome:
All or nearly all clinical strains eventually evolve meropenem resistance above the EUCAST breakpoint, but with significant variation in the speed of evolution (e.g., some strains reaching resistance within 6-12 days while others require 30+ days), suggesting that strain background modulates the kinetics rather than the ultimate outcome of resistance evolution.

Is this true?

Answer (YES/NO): YES